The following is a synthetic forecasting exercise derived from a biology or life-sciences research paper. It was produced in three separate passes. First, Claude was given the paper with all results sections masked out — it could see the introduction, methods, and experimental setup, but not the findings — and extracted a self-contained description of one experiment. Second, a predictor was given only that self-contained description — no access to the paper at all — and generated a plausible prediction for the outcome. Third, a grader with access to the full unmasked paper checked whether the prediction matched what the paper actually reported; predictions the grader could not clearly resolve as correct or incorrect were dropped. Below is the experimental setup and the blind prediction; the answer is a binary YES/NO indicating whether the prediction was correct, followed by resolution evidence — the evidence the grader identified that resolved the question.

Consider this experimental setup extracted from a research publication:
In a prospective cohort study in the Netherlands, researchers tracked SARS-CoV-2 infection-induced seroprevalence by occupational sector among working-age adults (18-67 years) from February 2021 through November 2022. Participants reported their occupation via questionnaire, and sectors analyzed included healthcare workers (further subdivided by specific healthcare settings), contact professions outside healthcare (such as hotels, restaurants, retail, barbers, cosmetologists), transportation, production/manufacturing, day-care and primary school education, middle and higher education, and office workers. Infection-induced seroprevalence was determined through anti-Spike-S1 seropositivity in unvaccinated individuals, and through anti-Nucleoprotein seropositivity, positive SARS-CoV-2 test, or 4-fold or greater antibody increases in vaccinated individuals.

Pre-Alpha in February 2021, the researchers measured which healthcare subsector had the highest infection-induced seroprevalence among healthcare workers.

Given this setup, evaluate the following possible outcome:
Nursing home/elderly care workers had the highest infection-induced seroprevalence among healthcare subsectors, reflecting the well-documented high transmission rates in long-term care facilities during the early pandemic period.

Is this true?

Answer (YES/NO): YES